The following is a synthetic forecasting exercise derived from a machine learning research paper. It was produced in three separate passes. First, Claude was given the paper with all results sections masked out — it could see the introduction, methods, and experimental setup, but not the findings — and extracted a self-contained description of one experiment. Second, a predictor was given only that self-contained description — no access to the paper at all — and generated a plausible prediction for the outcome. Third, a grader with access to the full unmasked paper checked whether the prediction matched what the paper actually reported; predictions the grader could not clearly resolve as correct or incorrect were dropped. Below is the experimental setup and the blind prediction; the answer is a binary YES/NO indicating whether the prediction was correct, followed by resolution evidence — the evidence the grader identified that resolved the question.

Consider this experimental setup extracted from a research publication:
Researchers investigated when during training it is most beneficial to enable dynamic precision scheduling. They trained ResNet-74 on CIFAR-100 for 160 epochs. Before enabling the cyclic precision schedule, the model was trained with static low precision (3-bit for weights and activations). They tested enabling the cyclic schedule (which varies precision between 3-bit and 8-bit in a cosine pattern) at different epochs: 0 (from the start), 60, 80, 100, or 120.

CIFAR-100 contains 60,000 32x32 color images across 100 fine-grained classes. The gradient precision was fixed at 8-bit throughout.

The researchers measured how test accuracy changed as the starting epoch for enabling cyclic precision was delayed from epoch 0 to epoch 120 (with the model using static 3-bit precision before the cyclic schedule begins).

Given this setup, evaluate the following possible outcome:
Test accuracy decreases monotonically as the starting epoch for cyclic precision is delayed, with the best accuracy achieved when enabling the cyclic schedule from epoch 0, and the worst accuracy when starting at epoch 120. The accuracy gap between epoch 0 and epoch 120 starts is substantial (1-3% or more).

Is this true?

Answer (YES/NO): YES